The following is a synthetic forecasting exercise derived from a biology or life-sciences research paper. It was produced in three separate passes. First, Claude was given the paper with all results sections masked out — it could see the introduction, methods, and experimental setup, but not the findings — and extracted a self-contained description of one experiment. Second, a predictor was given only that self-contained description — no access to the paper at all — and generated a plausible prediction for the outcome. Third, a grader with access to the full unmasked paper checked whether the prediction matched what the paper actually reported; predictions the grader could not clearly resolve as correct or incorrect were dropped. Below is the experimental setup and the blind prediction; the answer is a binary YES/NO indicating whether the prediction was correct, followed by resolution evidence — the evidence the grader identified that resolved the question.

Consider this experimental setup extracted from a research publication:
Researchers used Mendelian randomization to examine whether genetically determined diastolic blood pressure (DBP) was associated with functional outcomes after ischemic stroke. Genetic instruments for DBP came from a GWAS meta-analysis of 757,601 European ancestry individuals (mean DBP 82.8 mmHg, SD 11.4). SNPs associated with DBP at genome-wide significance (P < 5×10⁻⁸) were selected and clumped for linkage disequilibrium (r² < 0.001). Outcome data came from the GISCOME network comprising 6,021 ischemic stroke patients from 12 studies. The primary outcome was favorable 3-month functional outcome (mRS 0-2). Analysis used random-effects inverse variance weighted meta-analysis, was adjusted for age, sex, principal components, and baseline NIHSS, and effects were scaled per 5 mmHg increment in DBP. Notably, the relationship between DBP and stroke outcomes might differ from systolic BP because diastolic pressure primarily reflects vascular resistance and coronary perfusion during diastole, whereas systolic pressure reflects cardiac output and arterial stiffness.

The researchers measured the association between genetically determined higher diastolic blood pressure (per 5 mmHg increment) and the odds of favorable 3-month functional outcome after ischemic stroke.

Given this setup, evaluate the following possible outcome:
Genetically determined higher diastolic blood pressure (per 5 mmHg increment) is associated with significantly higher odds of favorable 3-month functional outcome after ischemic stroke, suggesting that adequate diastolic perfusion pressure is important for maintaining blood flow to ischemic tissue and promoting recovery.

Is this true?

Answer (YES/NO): NO